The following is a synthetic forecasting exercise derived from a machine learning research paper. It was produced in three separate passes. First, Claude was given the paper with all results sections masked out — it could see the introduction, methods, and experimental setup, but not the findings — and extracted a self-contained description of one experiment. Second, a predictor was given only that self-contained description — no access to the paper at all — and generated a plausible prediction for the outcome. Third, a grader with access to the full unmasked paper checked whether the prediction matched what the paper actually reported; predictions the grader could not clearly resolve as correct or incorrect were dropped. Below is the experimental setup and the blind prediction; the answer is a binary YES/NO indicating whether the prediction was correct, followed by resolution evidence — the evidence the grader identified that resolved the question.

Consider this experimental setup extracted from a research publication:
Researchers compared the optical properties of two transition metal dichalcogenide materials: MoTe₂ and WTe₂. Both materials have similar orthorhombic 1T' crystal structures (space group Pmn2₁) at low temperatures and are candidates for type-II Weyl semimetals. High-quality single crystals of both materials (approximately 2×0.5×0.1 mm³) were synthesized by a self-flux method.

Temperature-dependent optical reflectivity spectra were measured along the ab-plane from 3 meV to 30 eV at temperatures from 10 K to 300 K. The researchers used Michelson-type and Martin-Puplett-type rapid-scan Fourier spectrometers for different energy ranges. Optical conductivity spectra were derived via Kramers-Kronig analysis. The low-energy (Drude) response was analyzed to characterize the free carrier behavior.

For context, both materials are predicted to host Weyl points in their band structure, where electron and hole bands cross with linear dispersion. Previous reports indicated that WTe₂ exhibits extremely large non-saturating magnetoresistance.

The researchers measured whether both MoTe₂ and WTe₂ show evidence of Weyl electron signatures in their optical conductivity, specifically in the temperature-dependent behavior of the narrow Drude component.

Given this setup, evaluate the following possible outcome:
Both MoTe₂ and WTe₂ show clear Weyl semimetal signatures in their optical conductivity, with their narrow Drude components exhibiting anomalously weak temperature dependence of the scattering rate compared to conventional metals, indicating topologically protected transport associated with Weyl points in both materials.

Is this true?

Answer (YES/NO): NO